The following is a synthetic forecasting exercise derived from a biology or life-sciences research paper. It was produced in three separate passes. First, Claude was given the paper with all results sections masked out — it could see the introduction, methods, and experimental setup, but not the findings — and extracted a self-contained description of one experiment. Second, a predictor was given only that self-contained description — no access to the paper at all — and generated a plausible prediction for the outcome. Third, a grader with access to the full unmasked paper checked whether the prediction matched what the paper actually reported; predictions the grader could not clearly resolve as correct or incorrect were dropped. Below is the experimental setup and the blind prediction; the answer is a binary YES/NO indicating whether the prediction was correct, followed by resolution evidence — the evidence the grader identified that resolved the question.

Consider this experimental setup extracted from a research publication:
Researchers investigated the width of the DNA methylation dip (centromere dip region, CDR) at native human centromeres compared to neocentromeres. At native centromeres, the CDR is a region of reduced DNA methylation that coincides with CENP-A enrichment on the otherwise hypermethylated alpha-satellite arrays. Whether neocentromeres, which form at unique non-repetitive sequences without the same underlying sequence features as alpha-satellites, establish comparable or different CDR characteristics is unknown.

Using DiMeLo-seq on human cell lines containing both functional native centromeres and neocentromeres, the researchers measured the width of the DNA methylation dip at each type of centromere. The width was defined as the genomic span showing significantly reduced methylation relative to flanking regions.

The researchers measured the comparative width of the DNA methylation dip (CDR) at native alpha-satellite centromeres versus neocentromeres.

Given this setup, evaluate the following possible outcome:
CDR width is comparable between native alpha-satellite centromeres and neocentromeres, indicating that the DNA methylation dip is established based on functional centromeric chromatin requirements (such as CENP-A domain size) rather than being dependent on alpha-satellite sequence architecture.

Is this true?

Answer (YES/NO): NO